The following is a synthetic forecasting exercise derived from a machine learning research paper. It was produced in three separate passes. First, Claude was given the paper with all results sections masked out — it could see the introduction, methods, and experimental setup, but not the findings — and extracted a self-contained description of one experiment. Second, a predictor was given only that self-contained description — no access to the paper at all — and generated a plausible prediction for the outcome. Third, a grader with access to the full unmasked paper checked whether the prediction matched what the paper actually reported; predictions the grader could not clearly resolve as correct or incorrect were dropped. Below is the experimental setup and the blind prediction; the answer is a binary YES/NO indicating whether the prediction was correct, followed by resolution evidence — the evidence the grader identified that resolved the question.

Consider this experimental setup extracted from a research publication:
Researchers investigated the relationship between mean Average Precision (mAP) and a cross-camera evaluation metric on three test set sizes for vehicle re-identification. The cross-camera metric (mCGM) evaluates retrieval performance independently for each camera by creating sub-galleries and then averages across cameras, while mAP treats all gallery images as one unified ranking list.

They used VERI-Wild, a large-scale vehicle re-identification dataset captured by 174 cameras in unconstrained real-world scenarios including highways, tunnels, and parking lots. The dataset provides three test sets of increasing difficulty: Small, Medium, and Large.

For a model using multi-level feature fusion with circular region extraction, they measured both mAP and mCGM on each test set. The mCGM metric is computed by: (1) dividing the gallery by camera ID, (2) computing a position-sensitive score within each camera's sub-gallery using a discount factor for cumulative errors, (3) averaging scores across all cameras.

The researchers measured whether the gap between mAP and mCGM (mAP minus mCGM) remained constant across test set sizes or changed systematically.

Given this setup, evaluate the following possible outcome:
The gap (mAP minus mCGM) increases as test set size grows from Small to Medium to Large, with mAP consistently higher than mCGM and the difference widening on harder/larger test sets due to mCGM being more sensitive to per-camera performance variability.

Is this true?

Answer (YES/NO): YES